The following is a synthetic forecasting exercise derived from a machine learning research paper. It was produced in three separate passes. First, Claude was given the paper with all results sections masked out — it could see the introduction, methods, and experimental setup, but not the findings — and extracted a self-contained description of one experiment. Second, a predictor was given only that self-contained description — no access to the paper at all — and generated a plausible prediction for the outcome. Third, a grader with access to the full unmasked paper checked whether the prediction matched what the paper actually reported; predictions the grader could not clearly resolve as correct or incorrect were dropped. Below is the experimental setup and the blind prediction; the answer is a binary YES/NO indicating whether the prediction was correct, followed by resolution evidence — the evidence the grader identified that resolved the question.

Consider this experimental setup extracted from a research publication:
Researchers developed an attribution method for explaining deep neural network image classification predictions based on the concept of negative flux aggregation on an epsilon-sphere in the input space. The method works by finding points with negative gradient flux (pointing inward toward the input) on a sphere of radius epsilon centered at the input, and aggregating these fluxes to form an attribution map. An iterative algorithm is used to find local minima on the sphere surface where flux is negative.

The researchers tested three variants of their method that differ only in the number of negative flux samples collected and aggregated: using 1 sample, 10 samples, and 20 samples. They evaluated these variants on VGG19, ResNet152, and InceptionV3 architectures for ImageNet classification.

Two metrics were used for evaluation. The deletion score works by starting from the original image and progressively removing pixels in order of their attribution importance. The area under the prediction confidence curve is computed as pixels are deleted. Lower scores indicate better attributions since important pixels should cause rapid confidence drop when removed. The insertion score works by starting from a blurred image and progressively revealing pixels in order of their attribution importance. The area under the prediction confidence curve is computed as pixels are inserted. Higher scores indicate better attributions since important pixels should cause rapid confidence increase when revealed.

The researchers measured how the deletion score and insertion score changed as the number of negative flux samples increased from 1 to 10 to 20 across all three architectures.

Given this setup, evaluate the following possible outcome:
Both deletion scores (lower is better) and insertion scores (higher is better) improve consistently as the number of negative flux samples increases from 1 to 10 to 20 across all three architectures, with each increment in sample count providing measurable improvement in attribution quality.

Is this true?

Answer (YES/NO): NO